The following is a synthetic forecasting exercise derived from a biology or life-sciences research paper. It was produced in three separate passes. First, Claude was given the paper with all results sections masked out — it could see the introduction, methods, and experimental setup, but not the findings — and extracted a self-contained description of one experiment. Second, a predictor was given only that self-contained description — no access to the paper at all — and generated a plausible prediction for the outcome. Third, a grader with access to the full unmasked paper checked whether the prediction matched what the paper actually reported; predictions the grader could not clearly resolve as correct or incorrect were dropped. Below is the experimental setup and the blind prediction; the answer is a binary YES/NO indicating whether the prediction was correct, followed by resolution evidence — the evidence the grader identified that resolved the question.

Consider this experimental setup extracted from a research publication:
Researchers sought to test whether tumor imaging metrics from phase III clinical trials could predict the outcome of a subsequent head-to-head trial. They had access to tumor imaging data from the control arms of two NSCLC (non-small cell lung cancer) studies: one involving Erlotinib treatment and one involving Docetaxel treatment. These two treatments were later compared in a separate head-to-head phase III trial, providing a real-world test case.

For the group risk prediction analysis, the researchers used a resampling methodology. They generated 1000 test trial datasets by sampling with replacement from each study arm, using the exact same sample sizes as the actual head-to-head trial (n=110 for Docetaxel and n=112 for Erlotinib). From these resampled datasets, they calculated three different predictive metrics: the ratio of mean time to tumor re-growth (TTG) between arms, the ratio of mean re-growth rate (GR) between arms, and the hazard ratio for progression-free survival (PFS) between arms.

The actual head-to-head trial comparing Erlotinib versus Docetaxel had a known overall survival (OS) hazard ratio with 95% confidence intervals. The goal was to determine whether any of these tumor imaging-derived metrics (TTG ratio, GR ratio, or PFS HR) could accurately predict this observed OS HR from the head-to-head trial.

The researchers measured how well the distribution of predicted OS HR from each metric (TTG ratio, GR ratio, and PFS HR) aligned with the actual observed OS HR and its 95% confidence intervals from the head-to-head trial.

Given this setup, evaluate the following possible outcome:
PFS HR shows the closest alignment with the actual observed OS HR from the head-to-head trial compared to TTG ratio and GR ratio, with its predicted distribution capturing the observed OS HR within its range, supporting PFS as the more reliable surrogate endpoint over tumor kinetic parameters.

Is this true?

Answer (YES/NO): NO